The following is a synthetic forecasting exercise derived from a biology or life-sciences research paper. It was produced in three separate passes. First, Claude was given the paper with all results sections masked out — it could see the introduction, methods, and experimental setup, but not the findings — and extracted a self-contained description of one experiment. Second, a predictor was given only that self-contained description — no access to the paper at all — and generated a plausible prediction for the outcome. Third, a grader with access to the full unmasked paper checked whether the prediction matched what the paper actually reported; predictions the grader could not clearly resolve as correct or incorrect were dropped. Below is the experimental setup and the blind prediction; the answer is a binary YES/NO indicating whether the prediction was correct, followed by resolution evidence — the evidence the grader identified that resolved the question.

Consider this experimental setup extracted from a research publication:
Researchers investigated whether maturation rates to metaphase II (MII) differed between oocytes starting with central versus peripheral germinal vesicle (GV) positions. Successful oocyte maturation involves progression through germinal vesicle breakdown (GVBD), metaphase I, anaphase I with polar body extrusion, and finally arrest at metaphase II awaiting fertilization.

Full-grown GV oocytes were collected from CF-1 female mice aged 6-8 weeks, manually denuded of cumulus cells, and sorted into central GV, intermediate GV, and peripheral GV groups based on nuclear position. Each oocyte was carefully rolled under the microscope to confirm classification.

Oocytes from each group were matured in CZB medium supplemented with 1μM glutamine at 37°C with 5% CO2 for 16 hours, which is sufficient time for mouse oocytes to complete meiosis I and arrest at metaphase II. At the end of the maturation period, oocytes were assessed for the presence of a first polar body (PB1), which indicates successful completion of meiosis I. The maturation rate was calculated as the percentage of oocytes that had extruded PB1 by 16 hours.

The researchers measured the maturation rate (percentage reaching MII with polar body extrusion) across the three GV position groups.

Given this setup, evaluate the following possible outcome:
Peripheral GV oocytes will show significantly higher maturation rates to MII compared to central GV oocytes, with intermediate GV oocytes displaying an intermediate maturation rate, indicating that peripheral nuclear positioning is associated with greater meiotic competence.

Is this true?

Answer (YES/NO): NO